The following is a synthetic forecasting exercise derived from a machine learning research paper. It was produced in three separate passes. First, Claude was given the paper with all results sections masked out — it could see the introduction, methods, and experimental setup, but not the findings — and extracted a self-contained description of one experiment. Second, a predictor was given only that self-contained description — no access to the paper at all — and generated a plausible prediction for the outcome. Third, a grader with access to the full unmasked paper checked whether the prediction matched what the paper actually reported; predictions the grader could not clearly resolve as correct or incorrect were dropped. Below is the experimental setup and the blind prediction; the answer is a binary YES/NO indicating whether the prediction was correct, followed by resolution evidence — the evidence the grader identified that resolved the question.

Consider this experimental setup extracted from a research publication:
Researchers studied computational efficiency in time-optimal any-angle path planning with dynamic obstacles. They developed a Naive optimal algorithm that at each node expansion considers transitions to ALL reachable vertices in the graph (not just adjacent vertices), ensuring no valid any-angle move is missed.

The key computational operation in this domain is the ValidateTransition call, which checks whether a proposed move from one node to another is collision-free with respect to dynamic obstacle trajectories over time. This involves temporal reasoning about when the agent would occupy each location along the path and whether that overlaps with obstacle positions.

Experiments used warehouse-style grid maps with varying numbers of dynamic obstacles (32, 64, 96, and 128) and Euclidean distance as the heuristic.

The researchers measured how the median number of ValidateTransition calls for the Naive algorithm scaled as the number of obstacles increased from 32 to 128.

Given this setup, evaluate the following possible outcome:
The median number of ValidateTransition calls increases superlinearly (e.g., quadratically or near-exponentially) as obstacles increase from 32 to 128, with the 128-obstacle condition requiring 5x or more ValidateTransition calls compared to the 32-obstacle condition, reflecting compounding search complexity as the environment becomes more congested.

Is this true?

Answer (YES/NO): NO